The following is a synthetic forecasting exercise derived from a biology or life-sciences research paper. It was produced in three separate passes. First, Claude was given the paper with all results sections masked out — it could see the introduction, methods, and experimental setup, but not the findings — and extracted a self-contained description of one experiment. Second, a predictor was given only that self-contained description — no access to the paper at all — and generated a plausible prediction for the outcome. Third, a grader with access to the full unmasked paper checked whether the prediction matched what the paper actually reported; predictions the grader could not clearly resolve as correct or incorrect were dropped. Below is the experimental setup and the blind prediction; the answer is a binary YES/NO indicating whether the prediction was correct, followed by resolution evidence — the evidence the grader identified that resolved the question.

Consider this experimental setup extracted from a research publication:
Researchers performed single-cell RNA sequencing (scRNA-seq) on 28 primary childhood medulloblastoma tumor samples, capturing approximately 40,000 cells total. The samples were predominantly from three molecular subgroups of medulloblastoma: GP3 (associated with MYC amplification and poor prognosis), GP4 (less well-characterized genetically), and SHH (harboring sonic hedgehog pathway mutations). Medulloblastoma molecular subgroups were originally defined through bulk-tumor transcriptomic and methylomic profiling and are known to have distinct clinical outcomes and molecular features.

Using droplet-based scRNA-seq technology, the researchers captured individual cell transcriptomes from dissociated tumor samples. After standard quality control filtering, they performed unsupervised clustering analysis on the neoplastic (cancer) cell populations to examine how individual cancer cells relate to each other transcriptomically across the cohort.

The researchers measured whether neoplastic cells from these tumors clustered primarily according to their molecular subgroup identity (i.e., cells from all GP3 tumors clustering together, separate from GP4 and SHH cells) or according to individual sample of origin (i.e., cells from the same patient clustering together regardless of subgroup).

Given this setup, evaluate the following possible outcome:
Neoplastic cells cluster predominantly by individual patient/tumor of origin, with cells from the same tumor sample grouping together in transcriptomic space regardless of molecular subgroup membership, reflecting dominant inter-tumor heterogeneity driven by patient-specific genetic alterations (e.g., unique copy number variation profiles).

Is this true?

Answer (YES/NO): YES